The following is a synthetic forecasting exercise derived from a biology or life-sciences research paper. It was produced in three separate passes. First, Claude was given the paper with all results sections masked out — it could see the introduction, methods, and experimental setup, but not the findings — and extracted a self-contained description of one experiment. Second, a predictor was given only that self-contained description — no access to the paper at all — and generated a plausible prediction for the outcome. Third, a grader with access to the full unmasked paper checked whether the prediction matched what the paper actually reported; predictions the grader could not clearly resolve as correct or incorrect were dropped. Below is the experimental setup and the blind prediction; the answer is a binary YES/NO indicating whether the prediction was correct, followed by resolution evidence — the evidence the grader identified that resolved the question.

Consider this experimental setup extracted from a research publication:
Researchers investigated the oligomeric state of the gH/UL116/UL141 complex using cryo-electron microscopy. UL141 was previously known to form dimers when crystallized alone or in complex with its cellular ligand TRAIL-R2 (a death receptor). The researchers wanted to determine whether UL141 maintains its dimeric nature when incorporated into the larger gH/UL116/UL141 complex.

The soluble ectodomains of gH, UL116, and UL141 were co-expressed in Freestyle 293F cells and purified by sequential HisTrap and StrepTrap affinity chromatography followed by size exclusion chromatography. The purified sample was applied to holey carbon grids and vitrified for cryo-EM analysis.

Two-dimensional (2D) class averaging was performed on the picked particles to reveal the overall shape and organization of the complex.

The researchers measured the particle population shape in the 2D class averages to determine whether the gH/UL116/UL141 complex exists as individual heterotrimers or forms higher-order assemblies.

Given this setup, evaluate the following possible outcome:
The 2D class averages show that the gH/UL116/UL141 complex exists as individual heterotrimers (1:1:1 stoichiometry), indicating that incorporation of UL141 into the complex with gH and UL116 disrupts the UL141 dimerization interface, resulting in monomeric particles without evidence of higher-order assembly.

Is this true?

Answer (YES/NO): NO